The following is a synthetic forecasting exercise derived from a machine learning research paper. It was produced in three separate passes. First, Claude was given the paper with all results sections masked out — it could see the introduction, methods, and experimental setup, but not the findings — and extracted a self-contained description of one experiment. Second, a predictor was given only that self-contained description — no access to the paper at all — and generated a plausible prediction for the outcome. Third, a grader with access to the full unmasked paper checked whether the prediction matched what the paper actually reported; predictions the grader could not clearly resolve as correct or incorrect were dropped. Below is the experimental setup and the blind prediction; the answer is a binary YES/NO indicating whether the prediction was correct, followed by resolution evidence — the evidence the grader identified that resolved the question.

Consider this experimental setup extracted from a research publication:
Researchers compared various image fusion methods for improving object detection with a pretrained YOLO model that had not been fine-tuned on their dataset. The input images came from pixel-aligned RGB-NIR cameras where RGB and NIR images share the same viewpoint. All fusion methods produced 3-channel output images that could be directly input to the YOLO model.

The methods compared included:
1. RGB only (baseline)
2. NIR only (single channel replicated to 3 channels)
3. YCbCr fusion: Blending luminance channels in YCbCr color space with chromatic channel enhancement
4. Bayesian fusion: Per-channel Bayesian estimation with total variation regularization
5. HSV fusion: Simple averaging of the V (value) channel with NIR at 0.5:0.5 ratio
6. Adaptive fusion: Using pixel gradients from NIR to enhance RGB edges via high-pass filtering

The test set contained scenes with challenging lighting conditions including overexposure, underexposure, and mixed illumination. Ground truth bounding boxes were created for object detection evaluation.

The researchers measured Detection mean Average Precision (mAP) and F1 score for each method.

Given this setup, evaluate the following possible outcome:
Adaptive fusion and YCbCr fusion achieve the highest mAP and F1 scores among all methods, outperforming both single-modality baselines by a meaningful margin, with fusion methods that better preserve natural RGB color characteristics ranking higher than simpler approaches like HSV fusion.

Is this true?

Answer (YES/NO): NO